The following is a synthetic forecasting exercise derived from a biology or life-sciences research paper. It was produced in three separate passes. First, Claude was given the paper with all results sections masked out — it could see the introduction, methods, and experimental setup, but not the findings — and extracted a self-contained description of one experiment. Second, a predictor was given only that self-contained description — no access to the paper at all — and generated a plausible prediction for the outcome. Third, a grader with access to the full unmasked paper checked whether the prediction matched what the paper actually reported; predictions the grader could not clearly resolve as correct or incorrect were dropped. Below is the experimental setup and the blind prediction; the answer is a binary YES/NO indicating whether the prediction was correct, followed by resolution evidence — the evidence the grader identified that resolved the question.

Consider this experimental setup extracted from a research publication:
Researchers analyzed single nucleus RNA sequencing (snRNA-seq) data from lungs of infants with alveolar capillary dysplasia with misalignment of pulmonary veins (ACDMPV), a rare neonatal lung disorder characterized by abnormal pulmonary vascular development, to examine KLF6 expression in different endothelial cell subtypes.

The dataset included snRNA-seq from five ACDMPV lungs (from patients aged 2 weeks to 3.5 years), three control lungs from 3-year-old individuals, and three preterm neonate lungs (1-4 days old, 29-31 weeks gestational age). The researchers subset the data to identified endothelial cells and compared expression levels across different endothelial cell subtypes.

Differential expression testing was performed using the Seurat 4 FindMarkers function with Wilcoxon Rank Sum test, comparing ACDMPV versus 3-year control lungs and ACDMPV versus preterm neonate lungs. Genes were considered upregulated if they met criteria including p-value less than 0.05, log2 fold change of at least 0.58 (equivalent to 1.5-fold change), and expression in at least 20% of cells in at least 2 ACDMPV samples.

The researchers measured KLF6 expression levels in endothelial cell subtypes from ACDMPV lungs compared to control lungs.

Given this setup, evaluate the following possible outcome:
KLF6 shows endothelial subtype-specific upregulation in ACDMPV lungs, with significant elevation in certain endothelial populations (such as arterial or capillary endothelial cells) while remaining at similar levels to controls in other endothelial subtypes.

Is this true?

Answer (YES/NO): YES